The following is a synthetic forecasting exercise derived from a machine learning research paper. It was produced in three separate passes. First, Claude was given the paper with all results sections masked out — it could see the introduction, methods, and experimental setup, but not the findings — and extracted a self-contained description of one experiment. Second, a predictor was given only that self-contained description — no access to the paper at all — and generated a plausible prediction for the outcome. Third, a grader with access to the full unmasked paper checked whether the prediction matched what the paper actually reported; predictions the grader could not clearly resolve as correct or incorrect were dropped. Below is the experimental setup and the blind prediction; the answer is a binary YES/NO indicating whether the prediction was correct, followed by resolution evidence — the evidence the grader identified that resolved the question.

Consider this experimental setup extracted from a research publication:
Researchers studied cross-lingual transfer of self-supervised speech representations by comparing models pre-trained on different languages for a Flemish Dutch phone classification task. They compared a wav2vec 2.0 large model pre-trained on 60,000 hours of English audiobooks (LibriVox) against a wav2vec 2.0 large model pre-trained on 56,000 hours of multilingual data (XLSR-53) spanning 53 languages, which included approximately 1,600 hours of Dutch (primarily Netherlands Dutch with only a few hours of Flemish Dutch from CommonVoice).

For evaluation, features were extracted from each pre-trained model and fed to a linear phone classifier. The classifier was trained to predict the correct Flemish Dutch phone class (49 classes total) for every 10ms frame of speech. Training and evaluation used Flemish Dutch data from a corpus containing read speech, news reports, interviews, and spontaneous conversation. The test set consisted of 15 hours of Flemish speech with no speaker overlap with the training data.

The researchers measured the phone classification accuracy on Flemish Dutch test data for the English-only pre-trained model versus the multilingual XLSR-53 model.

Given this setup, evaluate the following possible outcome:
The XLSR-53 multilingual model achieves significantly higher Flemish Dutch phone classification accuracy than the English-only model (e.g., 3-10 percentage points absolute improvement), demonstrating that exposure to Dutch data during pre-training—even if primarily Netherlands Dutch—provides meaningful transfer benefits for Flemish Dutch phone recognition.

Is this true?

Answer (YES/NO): YES